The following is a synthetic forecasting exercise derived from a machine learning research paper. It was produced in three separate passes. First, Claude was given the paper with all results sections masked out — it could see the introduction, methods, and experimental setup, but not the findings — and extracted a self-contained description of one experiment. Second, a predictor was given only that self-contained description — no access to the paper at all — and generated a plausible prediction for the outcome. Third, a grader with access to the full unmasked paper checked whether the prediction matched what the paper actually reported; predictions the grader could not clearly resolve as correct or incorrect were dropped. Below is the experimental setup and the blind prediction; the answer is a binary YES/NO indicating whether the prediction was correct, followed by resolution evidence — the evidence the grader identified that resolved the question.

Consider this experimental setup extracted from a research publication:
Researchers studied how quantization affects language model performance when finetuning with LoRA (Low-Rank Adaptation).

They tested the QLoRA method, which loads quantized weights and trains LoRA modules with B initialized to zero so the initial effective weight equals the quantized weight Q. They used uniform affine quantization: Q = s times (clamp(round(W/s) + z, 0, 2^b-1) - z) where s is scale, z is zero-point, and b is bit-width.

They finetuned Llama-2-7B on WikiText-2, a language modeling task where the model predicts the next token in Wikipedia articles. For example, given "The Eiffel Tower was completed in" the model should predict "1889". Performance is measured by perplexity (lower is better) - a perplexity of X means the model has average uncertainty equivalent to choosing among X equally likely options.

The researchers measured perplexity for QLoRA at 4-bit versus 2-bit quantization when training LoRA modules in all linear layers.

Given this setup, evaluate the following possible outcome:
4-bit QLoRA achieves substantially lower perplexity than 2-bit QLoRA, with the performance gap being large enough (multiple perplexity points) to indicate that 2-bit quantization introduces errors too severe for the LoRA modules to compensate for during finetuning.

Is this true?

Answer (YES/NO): YES